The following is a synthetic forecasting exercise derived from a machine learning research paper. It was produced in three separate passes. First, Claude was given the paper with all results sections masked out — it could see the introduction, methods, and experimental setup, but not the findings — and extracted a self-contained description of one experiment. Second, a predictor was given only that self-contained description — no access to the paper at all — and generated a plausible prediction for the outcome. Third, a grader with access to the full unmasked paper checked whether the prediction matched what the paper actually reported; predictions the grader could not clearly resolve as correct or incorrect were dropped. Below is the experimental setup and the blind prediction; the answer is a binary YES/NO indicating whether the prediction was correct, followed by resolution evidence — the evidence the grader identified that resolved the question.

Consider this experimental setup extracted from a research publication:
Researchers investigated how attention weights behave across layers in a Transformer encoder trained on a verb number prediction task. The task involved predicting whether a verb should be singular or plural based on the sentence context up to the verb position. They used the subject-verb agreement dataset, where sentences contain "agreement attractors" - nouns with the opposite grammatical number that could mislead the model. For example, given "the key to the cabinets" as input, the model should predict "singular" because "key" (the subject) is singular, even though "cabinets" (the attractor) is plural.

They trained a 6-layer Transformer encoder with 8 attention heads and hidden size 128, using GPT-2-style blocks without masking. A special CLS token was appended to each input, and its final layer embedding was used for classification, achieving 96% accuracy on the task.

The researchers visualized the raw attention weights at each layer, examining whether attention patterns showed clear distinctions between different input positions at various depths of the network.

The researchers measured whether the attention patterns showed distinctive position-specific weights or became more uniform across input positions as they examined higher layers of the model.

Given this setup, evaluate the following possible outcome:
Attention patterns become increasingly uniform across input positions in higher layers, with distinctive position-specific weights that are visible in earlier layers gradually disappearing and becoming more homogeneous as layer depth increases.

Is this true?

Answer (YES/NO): YES